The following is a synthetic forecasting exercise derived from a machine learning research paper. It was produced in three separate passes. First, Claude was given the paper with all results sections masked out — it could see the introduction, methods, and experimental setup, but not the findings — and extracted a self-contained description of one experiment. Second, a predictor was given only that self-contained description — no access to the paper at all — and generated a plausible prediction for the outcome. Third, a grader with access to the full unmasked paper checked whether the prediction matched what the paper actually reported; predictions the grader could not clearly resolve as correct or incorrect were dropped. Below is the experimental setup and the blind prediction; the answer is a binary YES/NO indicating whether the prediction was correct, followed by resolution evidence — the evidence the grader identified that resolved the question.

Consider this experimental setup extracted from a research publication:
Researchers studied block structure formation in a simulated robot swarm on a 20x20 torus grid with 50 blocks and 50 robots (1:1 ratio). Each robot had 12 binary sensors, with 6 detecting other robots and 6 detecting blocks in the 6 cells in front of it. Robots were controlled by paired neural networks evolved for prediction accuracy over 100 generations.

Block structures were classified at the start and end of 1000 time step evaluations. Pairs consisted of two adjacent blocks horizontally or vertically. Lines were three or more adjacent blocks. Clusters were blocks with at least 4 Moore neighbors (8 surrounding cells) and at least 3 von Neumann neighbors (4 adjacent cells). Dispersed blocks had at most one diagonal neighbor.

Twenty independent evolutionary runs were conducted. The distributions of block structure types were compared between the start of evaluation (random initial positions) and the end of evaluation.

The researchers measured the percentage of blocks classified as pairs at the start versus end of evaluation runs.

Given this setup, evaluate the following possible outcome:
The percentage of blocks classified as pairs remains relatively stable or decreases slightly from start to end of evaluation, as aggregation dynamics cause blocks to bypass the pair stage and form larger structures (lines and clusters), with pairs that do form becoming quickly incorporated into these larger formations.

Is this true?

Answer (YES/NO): NO